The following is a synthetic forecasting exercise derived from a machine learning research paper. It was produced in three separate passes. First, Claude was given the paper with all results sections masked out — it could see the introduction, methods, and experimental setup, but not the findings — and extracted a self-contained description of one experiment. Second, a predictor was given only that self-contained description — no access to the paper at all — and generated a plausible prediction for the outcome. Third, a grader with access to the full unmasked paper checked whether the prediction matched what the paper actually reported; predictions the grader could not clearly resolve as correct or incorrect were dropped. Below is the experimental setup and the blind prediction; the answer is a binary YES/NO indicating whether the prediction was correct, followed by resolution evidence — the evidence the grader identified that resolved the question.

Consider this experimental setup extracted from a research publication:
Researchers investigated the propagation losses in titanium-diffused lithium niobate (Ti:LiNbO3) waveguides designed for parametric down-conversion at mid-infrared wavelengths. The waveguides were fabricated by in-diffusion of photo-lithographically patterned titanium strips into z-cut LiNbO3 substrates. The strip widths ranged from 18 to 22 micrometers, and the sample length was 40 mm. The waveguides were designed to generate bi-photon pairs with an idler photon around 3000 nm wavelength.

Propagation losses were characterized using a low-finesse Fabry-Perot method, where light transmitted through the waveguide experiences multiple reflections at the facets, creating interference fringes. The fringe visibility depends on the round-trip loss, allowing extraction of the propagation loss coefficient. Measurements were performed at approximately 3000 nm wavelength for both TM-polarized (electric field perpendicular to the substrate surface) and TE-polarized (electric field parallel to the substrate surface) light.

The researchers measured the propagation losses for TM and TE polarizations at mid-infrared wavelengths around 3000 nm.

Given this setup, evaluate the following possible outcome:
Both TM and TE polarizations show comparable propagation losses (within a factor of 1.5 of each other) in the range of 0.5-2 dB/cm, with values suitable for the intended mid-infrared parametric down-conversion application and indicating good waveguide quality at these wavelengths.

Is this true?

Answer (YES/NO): NO